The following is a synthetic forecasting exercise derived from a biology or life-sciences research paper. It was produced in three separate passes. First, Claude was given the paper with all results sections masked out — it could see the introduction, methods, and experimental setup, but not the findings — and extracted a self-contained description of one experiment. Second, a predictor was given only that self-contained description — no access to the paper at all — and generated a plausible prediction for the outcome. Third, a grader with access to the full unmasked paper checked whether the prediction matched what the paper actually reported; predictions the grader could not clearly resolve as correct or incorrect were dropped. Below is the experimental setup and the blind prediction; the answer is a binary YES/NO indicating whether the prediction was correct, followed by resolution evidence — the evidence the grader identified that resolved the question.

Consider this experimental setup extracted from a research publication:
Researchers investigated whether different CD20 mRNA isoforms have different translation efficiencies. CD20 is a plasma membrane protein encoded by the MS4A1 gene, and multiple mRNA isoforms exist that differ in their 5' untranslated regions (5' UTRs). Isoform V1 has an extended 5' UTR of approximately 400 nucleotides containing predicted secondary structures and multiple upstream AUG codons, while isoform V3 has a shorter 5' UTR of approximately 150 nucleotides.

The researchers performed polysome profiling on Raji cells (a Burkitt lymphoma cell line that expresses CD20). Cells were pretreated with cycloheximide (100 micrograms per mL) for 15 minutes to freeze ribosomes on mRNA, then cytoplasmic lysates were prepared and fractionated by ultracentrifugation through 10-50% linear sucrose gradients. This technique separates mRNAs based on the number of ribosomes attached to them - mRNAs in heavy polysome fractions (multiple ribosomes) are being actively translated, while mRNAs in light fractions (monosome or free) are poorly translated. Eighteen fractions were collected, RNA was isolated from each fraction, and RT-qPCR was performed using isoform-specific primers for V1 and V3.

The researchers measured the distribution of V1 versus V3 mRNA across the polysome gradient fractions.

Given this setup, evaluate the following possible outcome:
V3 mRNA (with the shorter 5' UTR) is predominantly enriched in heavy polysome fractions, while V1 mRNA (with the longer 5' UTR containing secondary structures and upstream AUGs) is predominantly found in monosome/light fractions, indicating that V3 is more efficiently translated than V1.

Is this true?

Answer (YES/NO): YES